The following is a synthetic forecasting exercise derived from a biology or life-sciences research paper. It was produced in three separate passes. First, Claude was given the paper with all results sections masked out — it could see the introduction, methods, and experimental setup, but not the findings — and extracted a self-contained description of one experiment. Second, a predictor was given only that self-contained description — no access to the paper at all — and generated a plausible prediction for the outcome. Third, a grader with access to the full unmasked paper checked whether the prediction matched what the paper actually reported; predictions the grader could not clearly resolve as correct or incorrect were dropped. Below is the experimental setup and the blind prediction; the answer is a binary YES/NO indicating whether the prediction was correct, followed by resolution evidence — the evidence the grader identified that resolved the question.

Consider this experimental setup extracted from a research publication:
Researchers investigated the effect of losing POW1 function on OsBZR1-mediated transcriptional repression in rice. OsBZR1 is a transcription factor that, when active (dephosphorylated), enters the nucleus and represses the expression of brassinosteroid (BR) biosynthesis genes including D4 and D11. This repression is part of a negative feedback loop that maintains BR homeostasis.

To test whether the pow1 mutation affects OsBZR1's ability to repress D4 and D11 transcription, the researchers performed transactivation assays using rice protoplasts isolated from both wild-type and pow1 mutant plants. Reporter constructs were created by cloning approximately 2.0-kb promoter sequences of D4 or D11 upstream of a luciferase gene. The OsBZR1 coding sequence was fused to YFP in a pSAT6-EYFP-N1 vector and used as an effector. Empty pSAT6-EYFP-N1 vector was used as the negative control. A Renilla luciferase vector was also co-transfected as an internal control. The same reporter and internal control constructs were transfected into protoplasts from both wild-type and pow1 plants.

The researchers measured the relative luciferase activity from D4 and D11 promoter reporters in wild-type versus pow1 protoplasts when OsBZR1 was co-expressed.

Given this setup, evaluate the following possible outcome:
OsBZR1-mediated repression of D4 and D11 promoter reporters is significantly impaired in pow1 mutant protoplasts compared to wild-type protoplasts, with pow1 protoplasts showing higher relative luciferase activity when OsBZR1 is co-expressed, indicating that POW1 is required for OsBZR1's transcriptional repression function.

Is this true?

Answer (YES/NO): YES